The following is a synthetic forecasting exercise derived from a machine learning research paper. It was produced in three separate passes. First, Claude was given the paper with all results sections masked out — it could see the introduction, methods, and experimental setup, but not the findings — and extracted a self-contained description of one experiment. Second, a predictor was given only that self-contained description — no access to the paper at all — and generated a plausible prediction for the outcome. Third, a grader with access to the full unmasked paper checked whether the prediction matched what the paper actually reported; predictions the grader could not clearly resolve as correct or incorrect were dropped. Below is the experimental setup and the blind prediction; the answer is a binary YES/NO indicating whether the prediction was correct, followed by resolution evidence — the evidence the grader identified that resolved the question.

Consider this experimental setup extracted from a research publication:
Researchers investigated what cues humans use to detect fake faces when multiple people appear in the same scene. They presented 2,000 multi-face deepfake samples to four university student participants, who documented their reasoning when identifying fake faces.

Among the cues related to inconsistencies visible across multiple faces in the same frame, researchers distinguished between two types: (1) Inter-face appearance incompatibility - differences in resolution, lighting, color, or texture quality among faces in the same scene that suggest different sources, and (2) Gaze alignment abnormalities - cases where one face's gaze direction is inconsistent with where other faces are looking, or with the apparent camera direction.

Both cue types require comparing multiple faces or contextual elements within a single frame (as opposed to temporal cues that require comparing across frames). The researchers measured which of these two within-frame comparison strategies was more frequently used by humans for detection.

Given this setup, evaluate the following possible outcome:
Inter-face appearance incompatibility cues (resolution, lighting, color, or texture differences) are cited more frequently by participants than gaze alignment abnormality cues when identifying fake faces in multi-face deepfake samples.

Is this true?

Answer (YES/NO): YES